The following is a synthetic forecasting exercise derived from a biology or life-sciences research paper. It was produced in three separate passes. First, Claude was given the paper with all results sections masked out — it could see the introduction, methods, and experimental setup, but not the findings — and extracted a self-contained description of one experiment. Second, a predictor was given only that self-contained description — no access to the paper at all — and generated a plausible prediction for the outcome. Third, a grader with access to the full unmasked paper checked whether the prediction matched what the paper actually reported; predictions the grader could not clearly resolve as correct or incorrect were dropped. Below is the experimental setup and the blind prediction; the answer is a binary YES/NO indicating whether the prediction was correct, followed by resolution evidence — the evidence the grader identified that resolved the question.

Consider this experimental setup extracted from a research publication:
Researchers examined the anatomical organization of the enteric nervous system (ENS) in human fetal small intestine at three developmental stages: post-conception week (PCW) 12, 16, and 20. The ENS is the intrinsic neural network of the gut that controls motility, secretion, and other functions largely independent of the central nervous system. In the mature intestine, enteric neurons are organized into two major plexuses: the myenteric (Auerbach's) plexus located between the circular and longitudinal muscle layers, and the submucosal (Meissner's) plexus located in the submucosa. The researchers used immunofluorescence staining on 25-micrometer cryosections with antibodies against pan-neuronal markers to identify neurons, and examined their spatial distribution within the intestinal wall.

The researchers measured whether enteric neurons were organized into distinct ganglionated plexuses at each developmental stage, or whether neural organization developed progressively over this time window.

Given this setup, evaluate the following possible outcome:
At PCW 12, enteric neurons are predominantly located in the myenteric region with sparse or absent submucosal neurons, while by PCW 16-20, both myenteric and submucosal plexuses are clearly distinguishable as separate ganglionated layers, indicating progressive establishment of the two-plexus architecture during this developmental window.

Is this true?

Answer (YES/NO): NO